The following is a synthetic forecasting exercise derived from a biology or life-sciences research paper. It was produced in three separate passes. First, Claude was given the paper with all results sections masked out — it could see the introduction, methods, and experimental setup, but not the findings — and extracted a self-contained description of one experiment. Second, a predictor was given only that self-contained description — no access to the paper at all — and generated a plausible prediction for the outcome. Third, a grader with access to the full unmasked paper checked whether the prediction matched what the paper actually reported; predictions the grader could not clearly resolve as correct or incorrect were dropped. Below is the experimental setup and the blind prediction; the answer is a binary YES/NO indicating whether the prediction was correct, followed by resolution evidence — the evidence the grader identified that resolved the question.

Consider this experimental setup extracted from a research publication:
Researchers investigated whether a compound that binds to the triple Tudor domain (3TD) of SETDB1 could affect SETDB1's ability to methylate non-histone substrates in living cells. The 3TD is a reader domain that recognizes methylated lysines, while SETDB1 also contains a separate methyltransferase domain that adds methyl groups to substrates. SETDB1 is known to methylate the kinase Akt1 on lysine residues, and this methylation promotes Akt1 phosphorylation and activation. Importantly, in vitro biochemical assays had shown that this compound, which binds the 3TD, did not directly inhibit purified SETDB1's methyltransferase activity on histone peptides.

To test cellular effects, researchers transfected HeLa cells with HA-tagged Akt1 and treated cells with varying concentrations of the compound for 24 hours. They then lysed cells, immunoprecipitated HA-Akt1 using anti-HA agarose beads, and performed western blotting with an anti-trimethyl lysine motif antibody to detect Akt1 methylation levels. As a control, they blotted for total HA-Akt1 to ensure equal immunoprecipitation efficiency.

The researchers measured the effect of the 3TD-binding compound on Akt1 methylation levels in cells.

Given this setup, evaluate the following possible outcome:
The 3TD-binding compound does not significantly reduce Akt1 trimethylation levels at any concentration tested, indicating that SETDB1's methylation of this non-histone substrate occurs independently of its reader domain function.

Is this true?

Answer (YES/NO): NO